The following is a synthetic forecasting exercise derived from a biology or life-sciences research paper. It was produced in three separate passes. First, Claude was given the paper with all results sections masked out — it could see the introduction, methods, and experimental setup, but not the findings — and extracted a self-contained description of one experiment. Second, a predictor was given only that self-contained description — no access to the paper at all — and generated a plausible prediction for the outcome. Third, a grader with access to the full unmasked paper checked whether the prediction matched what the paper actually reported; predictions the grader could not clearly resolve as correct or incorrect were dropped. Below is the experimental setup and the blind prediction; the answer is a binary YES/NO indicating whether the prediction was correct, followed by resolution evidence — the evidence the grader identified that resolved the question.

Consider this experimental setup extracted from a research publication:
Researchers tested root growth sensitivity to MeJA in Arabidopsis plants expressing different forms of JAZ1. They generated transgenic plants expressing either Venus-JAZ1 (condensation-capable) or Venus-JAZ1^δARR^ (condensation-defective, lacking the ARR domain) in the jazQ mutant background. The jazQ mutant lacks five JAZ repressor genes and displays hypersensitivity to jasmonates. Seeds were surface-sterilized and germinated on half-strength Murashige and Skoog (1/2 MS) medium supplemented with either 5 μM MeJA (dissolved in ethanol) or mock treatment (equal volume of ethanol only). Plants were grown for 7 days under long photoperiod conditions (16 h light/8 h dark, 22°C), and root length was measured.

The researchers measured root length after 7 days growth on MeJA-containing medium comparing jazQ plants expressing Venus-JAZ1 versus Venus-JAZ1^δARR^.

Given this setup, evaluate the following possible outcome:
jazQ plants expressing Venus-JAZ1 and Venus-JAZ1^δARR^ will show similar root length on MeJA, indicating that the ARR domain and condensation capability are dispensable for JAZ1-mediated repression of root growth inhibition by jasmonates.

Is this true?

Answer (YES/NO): NO